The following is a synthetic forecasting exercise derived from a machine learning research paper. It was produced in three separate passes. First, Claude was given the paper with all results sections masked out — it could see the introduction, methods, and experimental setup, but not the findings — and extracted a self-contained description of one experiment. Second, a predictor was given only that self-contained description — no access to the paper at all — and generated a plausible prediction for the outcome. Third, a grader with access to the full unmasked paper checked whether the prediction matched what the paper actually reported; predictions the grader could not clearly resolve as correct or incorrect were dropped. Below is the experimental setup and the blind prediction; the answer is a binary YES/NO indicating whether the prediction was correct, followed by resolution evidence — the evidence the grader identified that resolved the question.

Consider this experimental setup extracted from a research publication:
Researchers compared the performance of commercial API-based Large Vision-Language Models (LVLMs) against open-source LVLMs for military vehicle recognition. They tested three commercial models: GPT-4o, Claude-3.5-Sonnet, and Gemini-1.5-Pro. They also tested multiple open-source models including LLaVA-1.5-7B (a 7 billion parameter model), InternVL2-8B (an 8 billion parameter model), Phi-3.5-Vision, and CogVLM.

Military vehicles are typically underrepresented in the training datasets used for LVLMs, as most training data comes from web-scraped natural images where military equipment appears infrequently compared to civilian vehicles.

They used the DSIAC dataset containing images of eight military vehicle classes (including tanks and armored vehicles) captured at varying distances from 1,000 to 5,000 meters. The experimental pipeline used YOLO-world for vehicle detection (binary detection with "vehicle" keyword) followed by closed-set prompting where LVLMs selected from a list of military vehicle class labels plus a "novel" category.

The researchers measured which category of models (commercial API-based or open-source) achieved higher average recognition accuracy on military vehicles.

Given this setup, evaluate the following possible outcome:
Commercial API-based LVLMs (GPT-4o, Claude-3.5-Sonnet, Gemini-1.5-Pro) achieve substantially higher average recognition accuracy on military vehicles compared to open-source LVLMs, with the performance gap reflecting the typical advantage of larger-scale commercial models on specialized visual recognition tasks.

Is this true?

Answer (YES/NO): YES